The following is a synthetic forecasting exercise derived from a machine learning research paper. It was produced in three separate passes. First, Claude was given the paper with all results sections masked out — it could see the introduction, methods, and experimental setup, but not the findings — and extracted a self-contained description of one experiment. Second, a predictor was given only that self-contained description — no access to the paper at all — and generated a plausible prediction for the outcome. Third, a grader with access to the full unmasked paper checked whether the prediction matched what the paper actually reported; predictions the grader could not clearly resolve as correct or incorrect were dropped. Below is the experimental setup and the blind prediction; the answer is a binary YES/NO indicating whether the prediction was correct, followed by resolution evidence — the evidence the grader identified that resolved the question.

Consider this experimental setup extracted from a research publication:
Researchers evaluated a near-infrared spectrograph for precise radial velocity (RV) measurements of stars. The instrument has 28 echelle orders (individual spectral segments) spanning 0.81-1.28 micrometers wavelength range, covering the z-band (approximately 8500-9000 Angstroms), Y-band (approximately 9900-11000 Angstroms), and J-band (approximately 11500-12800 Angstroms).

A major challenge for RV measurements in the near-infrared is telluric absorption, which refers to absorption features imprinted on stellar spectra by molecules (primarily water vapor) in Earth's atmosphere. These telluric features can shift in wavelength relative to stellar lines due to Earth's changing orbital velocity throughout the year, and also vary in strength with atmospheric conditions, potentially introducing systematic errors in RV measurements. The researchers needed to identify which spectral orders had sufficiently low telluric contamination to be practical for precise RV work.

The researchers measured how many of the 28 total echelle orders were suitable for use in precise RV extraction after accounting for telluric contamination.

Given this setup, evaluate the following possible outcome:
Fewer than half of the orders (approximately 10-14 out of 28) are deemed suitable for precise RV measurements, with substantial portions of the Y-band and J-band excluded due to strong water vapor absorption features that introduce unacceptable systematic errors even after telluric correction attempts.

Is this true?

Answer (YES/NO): NO